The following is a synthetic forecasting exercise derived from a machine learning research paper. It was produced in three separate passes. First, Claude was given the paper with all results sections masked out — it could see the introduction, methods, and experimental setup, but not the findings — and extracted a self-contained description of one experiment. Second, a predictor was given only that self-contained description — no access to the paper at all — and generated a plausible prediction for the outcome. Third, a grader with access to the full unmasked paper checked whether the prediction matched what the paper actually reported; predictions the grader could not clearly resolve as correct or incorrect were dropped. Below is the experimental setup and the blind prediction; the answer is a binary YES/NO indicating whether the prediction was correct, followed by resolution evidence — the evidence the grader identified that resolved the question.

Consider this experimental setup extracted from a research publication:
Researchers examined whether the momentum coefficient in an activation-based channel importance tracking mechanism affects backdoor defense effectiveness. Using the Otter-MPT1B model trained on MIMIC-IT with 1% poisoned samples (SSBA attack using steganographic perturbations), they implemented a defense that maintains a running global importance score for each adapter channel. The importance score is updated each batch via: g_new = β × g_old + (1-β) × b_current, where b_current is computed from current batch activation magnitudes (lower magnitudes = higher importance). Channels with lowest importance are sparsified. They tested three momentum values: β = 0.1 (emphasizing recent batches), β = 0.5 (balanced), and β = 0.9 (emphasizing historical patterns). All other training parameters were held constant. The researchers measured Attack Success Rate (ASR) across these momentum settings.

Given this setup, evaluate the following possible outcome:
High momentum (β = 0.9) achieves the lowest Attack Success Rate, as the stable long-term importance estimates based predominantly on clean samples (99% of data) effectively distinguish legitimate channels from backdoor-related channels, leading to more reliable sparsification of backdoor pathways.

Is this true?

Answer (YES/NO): YES